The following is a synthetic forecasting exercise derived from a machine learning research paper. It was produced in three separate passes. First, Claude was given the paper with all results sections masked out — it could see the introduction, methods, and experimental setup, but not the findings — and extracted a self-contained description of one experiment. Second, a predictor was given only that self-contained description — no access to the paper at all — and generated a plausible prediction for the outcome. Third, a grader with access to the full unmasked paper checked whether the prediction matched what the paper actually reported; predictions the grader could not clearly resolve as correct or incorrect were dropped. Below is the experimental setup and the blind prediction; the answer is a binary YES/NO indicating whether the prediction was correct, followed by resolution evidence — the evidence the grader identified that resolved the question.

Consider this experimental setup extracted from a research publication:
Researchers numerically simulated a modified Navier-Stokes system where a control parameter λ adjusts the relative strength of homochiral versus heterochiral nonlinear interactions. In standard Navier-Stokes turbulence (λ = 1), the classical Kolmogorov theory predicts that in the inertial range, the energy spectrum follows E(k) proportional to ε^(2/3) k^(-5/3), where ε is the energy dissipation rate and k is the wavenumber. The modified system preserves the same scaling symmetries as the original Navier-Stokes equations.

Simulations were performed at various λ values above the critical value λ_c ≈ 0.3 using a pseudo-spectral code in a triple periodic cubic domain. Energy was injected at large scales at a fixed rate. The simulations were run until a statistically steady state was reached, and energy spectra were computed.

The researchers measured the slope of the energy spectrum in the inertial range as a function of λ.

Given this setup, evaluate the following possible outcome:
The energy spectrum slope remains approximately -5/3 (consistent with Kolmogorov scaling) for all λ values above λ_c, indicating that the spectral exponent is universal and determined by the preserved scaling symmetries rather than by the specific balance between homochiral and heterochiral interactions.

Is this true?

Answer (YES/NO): NO